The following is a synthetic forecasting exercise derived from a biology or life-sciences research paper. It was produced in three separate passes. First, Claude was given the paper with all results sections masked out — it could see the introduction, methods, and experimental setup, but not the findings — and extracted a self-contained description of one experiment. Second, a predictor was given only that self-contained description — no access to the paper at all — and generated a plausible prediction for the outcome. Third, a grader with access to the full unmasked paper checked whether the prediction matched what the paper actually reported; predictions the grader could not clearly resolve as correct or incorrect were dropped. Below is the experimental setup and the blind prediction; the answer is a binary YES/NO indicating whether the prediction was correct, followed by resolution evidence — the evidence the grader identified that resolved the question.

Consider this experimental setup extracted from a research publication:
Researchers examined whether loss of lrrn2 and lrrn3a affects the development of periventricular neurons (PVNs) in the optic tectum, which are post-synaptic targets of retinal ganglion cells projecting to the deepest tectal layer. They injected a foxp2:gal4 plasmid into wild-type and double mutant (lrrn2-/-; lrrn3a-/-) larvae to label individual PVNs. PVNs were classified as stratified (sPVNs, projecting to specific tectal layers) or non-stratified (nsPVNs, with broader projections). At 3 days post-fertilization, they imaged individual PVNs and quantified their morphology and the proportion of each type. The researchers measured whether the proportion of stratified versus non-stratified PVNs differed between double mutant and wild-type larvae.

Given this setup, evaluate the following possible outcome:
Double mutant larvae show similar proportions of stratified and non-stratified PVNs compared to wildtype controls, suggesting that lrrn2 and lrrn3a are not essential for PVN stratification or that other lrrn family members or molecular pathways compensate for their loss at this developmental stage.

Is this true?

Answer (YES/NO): YES